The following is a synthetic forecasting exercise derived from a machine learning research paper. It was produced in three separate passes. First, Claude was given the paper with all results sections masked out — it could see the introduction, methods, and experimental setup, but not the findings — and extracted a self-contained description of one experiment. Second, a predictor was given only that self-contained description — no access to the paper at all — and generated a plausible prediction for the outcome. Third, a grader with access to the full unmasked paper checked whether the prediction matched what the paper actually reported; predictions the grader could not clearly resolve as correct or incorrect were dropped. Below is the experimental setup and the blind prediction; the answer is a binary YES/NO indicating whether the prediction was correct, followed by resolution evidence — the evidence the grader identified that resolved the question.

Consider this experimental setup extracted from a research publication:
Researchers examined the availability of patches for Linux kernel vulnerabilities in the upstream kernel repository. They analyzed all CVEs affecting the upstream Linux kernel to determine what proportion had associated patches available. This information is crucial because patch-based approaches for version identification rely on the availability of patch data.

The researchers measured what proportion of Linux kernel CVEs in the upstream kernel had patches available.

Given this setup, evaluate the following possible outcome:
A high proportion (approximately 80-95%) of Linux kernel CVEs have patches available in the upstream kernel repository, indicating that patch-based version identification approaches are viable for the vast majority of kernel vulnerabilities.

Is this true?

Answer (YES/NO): YES